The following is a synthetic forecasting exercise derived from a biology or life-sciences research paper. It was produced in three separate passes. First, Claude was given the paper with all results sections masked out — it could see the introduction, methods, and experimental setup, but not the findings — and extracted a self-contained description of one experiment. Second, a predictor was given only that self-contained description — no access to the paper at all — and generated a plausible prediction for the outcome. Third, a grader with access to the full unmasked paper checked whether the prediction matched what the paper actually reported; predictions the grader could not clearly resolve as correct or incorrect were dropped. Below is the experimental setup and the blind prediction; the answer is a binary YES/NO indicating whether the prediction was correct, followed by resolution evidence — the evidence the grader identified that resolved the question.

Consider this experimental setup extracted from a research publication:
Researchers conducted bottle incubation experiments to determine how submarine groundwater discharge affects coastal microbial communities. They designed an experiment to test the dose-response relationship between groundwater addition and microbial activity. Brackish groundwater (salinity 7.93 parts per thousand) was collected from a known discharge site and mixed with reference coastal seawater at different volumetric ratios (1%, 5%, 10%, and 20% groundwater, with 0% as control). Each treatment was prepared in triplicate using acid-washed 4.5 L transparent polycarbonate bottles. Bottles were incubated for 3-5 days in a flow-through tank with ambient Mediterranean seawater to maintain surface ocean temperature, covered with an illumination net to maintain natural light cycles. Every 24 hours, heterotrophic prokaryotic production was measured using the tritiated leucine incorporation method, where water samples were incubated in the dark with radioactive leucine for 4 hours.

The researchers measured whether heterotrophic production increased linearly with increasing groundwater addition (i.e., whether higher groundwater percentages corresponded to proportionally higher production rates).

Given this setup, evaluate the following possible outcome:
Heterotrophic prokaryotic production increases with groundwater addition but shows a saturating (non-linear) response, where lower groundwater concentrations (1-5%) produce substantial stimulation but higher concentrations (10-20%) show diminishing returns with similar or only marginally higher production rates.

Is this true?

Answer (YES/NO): YES